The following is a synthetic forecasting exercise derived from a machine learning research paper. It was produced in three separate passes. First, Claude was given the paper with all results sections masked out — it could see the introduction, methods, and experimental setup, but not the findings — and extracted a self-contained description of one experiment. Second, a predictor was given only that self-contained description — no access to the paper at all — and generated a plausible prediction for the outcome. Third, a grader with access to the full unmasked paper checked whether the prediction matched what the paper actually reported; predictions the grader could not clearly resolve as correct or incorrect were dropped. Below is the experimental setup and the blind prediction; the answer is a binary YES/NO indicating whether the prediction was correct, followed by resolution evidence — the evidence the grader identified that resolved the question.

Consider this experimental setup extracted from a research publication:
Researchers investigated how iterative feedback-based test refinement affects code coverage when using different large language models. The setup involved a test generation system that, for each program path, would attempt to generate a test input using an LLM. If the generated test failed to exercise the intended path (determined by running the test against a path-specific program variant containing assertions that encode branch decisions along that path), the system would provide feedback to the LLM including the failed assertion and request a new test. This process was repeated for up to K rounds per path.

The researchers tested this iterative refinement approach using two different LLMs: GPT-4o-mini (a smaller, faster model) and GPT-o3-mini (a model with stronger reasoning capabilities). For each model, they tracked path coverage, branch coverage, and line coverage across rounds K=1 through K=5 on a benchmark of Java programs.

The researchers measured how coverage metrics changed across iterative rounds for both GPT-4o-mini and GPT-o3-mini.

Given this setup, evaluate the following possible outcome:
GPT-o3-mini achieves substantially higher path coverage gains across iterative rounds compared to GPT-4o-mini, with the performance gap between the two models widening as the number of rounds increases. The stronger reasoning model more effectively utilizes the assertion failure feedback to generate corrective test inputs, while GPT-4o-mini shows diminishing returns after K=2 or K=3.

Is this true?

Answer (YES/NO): NO